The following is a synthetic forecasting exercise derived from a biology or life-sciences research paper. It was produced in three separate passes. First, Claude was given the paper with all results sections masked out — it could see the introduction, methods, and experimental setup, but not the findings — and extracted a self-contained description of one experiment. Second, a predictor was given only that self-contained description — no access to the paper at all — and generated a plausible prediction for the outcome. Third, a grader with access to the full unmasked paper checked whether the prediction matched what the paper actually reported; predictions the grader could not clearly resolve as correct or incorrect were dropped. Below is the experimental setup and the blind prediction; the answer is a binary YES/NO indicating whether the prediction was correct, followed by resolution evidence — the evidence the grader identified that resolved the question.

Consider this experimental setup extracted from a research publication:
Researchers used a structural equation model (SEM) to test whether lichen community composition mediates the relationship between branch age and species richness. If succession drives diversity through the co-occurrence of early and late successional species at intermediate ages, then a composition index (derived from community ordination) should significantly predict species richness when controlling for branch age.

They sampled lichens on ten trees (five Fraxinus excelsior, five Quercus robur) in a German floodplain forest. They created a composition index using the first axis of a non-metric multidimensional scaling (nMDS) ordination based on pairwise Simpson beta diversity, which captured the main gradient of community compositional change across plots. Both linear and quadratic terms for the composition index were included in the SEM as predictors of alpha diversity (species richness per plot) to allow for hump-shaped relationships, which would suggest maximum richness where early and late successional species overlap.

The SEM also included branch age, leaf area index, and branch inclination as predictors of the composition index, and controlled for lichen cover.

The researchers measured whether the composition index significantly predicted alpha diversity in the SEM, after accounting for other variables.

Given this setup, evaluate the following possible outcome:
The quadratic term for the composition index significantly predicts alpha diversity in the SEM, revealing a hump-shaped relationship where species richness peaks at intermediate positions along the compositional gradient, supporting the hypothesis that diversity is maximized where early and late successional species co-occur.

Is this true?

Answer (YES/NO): NO